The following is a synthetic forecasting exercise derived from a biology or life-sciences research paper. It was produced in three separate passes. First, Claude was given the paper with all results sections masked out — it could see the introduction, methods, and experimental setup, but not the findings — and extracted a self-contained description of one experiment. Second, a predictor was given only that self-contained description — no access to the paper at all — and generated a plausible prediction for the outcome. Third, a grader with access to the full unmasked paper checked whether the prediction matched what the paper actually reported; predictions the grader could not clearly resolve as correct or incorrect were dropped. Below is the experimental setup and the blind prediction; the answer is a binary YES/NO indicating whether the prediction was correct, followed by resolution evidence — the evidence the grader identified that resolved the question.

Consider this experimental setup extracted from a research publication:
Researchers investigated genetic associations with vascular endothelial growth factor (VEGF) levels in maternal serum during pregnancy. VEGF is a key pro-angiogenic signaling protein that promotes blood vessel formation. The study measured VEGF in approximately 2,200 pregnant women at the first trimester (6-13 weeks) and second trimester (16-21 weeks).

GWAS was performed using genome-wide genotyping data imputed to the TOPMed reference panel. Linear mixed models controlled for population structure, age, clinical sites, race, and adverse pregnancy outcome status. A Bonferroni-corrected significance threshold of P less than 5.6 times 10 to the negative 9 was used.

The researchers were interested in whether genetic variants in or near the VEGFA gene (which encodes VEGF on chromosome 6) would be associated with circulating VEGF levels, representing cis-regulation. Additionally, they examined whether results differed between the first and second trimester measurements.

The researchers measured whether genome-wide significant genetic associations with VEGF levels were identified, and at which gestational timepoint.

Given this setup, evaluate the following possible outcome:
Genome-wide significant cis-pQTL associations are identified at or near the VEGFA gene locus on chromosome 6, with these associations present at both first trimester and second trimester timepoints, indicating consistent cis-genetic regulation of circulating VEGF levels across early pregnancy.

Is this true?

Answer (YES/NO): YES